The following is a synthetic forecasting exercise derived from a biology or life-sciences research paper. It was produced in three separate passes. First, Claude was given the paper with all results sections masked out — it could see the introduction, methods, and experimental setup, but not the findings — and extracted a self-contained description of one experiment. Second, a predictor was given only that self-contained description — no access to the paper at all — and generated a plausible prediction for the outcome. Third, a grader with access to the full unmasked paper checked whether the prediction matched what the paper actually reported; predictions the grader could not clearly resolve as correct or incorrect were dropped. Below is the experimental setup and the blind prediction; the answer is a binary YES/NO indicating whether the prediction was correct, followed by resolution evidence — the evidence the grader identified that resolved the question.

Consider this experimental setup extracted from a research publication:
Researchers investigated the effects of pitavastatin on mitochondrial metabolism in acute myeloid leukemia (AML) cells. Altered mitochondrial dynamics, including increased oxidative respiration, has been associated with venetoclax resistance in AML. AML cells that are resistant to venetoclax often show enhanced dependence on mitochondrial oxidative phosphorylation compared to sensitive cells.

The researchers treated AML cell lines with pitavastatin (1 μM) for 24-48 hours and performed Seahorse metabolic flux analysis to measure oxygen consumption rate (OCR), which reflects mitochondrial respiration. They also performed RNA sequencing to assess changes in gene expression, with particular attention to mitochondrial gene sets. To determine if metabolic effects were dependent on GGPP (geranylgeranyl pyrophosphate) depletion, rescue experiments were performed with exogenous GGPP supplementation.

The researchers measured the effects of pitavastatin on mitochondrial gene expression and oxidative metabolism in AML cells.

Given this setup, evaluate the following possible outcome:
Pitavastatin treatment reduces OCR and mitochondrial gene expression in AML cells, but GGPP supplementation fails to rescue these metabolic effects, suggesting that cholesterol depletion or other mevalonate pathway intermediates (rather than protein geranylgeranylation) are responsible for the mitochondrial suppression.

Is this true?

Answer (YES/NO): NO